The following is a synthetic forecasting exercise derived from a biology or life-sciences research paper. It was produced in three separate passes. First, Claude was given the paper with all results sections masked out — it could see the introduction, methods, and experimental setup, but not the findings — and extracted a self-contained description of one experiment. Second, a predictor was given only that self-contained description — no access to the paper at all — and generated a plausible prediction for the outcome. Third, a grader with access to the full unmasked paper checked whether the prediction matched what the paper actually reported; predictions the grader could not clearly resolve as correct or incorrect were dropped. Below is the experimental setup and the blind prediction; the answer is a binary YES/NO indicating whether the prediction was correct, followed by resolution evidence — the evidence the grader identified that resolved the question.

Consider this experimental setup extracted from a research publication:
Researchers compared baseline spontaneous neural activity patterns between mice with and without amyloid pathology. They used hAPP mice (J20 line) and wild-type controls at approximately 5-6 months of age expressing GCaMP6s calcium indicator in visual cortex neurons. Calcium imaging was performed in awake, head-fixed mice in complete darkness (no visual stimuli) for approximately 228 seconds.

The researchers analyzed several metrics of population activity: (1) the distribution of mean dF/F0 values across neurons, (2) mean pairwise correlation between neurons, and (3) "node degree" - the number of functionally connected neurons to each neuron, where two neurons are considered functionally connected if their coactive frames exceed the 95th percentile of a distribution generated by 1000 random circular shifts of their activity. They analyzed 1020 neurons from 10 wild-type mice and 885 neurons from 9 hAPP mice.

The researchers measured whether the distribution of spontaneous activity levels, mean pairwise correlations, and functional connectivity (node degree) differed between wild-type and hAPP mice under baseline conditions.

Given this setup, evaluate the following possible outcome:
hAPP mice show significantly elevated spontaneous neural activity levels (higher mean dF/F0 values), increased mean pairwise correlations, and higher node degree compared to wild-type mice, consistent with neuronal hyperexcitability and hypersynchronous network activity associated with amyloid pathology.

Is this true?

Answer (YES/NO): NO